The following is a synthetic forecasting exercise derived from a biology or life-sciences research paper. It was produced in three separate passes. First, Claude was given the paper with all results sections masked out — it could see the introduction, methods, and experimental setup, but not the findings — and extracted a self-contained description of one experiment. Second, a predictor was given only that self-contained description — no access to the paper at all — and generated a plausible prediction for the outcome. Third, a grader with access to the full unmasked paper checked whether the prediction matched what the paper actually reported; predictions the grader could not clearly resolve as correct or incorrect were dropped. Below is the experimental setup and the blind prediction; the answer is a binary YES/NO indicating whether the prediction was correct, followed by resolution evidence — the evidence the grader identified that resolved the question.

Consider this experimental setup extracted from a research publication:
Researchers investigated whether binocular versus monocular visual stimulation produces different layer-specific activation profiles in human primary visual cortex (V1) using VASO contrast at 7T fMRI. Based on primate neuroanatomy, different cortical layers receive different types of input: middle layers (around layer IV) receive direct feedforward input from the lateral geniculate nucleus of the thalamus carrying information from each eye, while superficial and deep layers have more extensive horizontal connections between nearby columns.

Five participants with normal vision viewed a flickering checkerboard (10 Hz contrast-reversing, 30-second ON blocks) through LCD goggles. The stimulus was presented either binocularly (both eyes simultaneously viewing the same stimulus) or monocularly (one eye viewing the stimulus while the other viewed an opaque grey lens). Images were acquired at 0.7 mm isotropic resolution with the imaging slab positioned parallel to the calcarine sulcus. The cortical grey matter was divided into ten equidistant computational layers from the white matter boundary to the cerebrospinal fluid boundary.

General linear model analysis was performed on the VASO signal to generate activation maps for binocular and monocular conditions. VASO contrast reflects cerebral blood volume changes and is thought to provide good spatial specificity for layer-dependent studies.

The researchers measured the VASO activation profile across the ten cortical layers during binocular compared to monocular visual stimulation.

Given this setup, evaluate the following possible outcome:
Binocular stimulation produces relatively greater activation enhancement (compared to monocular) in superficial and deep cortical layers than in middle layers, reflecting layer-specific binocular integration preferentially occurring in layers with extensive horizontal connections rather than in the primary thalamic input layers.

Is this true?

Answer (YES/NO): NO